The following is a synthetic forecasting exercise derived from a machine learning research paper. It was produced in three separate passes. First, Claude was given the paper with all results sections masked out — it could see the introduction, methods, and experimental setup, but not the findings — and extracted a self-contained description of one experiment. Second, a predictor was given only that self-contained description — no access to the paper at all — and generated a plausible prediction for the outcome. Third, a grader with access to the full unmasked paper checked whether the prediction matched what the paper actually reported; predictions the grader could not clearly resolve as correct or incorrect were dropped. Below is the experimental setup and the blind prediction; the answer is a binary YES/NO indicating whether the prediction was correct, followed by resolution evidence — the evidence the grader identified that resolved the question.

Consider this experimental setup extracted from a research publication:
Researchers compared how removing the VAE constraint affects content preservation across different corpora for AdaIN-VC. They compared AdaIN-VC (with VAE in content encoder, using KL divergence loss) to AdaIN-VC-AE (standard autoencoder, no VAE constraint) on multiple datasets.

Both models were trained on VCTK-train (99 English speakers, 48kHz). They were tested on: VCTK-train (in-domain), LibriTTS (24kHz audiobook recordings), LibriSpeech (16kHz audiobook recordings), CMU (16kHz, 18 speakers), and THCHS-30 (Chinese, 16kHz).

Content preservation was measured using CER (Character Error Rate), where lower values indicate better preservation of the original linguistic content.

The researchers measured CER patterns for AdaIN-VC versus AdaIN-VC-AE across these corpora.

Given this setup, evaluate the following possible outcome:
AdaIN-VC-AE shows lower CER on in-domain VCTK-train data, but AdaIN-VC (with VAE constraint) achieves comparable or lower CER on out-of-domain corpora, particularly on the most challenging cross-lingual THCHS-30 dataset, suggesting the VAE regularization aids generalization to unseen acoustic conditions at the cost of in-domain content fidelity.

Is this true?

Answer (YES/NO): NO